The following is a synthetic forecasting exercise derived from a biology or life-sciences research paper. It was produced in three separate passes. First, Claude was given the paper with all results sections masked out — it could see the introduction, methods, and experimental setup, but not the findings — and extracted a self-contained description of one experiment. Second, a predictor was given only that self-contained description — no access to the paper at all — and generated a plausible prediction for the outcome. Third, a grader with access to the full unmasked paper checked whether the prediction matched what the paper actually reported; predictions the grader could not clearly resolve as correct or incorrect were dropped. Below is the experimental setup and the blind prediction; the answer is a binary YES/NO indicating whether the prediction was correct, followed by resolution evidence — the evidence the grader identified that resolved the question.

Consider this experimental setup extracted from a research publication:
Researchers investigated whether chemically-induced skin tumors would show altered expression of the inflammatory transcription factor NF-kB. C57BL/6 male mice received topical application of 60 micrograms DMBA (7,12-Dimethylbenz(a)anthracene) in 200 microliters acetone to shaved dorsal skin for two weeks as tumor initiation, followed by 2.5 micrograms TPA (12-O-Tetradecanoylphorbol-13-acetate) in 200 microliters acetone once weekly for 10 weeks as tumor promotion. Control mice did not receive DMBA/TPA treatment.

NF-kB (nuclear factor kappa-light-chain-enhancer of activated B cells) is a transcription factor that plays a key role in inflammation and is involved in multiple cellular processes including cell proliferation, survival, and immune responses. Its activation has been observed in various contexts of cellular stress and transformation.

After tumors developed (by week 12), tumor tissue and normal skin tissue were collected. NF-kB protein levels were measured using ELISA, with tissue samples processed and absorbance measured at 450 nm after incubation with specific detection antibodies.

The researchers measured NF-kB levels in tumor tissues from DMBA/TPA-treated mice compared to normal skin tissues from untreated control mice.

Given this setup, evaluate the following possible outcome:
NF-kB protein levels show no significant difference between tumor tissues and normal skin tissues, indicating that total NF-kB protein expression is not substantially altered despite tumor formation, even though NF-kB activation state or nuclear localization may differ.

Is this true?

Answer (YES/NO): NO